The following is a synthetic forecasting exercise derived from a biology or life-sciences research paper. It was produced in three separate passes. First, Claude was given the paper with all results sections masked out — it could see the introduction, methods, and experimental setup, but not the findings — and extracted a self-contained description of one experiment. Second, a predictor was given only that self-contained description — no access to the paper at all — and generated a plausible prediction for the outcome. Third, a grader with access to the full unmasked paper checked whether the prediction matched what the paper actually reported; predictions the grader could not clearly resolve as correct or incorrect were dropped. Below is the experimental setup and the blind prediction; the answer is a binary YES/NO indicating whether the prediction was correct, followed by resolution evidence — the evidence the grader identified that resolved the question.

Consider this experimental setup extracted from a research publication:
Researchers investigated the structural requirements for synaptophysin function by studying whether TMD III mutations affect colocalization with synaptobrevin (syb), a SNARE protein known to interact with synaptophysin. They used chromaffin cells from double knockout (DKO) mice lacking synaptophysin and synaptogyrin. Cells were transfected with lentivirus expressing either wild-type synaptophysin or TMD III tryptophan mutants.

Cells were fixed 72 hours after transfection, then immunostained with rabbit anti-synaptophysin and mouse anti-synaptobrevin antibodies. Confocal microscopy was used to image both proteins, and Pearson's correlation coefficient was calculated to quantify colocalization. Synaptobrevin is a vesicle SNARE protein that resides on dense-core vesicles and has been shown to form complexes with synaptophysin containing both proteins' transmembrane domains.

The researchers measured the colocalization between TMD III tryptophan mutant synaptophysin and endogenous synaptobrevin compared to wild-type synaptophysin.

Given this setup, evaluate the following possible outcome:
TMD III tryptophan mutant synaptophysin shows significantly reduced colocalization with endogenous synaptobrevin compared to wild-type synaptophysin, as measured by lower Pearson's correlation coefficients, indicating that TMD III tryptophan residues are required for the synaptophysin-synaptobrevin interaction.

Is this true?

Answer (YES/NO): NO